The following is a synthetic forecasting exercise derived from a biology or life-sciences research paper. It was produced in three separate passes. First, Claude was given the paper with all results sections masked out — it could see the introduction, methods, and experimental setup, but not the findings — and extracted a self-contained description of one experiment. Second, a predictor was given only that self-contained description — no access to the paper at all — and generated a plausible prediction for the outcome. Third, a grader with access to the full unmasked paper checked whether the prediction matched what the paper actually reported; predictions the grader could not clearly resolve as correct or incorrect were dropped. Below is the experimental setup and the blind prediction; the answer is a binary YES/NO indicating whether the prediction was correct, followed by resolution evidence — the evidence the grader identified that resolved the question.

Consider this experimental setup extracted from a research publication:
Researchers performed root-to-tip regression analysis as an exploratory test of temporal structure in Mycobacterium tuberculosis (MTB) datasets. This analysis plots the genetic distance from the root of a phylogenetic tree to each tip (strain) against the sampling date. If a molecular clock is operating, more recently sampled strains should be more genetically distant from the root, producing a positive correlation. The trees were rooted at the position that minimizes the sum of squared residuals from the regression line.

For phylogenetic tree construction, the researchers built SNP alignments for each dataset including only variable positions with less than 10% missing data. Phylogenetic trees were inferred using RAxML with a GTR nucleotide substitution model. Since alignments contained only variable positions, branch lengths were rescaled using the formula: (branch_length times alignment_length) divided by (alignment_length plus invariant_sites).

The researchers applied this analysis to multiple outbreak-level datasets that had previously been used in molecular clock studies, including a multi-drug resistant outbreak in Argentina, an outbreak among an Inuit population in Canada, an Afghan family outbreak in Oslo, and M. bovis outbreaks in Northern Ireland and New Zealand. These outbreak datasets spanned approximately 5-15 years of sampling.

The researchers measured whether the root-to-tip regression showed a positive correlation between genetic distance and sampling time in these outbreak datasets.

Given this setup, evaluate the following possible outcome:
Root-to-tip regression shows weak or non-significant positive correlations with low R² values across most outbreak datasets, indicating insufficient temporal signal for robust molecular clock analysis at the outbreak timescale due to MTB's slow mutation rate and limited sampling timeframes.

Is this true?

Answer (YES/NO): NO